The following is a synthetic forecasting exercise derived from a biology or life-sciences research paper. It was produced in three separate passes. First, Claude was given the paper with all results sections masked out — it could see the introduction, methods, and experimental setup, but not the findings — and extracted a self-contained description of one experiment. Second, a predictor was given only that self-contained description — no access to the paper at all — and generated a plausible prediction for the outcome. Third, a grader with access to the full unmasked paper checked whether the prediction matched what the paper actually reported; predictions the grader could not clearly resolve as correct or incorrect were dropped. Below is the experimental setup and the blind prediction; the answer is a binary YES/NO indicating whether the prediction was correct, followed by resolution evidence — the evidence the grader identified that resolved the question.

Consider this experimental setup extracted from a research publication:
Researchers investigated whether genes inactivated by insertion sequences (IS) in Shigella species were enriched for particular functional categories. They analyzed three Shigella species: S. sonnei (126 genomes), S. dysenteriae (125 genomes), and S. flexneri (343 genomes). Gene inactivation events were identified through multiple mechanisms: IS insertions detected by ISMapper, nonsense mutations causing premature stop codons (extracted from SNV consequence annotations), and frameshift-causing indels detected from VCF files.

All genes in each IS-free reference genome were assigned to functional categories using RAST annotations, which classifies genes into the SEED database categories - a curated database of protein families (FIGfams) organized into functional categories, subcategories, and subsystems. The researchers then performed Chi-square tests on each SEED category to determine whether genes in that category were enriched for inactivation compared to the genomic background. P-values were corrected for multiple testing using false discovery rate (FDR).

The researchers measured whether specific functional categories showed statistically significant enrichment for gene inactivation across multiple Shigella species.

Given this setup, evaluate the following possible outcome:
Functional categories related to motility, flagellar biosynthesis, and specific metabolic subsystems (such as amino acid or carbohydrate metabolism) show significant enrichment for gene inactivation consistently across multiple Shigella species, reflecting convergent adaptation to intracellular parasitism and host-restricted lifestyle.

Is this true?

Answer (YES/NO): NO